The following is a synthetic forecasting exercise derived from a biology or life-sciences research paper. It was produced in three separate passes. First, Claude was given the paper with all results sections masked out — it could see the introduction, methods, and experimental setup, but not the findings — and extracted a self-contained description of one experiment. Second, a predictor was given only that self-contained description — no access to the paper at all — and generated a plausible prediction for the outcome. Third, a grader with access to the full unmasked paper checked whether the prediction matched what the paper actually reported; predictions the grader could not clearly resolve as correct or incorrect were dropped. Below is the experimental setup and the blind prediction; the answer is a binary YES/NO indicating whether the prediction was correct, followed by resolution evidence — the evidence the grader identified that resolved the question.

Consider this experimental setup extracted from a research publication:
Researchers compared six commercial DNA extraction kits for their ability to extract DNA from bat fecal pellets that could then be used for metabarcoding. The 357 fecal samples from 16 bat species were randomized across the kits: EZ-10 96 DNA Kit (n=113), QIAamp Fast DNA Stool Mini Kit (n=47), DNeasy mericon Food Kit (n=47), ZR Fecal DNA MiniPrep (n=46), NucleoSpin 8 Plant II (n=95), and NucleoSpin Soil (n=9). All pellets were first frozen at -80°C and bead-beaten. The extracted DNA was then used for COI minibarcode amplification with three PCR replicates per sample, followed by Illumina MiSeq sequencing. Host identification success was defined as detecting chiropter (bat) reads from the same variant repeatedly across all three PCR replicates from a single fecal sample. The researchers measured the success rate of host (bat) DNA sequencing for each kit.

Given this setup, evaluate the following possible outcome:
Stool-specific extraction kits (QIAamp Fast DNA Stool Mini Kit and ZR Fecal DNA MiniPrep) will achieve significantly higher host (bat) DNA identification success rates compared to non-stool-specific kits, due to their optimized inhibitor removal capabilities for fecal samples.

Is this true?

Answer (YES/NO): NO